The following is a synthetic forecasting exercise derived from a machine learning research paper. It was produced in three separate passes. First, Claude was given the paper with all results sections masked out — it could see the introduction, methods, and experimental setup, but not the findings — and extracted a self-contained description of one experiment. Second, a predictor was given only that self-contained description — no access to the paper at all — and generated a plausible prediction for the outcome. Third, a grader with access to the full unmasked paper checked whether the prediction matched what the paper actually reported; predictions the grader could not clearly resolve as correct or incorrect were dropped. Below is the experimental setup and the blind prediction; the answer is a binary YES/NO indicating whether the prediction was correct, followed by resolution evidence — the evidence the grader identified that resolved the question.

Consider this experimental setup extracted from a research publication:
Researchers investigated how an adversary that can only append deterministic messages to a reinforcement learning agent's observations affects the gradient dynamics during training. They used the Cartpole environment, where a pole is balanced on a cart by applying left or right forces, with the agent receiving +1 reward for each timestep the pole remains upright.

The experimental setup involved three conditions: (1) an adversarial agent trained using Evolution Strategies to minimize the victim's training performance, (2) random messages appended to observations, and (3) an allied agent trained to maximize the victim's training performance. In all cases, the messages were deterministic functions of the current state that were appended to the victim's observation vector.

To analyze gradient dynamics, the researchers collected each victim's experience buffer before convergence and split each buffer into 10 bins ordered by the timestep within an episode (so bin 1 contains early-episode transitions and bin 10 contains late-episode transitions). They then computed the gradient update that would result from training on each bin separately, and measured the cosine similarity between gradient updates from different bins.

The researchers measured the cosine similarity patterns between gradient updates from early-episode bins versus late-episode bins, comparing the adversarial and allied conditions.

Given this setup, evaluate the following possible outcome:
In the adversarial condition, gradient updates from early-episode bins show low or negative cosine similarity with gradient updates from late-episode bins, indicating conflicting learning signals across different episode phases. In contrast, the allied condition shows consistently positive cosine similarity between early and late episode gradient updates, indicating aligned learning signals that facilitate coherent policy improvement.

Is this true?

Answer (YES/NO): YES